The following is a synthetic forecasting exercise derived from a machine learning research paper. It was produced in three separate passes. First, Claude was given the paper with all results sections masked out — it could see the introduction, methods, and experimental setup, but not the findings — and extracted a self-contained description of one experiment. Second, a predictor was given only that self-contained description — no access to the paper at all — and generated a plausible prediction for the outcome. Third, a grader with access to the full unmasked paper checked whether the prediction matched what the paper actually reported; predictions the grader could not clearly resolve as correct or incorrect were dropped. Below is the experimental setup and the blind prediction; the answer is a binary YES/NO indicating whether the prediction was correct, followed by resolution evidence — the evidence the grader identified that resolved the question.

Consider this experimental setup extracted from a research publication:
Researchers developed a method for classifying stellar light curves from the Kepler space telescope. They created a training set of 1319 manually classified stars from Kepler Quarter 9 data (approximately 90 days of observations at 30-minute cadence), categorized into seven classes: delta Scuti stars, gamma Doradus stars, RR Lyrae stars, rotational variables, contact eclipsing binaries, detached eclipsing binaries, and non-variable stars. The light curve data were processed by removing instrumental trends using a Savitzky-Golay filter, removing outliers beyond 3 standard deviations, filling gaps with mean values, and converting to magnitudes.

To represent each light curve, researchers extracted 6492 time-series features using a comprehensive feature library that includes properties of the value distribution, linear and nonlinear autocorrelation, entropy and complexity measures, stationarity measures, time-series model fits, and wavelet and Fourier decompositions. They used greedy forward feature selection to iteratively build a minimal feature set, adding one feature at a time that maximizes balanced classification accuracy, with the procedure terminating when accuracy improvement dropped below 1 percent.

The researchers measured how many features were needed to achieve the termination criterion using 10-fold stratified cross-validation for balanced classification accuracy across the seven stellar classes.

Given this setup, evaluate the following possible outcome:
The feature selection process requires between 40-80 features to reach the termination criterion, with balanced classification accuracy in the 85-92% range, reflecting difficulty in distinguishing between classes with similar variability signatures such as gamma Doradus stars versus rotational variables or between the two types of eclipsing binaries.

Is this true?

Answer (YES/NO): NO